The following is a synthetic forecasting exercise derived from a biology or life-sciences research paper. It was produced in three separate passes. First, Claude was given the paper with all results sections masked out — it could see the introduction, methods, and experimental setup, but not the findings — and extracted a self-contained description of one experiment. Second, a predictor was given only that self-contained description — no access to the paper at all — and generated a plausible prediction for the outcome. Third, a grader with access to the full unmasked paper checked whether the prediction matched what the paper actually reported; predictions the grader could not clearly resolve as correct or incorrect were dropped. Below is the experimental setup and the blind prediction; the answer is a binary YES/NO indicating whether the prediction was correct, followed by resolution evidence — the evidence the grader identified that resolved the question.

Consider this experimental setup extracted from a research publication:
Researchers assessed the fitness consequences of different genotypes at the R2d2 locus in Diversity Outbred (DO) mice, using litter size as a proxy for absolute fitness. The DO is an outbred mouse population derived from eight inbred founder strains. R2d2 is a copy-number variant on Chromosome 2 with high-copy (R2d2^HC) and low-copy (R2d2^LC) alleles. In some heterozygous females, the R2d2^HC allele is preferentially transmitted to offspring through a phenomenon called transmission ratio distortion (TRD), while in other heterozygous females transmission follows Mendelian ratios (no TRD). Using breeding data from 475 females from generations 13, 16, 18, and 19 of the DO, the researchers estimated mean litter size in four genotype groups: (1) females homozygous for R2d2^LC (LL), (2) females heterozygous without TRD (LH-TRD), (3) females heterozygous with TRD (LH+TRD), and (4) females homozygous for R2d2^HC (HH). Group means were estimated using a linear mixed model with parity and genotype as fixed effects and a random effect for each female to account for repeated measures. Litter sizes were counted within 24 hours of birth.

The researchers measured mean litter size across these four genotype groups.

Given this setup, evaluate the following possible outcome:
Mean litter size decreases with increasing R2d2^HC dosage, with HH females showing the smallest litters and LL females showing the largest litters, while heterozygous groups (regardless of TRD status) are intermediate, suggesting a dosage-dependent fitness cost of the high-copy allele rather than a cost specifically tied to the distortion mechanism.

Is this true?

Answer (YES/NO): NO